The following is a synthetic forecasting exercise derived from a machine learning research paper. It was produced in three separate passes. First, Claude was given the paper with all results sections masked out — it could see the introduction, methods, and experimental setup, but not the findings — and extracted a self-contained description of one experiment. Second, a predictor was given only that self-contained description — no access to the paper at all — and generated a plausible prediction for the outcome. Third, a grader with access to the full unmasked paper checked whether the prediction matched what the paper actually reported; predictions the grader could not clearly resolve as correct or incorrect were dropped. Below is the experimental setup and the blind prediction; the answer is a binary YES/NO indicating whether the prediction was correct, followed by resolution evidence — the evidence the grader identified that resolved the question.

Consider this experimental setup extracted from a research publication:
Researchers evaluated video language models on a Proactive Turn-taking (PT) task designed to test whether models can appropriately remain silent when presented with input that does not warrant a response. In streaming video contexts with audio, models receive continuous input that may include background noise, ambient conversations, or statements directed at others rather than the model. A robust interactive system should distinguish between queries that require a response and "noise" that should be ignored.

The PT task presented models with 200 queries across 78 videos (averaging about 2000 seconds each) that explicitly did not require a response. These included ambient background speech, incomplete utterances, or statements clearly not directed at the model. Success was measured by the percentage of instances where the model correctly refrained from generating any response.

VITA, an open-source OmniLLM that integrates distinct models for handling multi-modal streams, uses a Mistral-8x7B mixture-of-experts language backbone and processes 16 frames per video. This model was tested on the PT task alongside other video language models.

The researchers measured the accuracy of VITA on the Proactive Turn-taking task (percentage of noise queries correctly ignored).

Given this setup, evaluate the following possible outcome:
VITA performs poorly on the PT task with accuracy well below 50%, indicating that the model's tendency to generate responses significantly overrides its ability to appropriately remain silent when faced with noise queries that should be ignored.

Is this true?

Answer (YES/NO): NO